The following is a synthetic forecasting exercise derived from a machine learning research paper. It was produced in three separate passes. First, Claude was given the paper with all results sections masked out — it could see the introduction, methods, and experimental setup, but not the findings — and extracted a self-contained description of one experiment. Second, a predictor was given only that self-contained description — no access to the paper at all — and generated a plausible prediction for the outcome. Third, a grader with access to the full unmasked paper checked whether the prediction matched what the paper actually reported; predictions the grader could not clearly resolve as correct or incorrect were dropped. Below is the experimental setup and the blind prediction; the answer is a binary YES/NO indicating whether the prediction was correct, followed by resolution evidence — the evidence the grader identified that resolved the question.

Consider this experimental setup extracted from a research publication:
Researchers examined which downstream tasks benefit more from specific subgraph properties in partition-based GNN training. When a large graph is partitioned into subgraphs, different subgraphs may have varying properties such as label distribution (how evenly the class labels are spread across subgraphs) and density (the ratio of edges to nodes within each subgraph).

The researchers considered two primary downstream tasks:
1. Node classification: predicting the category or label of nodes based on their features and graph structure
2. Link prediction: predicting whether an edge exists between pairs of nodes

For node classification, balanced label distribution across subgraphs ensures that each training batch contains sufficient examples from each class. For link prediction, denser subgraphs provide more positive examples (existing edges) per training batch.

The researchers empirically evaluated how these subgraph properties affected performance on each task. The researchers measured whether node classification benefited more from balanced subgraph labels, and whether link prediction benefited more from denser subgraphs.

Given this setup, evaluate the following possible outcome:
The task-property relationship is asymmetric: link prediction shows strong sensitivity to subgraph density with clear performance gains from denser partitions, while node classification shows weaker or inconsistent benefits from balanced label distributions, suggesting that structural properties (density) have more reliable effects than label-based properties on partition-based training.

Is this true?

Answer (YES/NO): NO